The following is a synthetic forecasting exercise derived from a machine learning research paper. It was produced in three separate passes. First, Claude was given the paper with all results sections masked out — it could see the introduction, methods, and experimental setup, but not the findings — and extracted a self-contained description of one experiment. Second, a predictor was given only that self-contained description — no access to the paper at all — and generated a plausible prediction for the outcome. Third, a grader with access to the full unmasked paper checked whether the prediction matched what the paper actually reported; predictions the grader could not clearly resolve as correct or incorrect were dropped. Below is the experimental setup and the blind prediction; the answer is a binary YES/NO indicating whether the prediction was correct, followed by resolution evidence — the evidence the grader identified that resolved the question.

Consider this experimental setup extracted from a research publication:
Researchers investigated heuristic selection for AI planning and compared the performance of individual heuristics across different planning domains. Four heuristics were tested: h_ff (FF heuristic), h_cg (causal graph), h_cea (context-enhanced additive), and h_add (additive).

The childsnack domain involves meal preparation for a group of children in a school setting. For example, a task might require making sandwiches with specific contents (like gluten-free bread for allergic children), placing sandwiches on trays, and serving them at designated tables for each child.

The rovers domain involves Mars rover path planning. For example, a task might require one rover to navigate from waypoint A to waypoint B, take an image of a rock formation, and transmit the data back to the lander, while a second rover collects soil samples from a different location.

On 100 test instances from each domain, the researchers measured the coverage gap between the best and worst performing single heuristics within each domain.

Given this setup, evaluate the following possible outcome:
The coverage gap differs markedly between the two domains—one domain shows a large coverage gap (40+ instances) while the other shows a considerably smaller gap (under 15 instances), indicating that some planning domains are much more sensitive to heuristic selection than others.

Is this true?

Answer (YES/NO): NO